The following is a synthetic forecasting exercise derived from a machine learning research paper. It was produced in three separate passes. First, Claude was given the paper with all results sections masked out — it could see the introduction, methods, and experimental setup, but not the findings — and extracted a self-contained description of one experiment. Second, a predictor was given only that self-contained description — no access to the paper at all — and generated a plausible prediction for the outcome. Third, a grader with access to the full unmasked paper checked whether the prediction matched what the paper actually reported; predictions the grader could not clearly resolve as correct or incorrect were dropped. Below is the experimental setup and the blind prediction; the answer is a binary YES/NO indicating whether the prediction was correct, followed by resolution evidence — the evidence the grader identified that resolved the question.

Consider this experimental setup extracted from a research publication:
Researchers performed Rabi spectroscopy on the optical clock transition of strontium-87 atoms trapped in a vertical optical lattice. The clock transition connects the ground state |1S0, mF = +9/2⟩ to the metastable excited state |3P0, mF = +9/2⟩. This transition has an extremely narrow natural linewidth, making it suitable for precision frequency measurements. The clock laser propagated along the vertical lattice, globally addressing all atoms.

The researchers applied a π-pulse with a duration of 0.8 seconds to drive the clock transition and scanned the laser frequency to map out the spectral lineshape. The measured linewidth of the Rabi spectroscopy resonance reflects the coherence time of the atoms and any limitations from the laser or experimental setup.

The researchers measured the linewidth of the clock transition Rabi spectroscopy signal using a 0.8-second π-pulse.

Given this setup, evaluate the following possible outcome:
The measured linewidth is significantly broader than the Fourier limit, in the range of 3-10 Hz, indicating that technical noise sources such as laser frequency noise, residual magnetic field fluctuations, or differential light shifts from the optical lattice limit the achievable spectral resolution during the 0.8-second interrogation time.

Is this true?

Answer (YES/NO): NO